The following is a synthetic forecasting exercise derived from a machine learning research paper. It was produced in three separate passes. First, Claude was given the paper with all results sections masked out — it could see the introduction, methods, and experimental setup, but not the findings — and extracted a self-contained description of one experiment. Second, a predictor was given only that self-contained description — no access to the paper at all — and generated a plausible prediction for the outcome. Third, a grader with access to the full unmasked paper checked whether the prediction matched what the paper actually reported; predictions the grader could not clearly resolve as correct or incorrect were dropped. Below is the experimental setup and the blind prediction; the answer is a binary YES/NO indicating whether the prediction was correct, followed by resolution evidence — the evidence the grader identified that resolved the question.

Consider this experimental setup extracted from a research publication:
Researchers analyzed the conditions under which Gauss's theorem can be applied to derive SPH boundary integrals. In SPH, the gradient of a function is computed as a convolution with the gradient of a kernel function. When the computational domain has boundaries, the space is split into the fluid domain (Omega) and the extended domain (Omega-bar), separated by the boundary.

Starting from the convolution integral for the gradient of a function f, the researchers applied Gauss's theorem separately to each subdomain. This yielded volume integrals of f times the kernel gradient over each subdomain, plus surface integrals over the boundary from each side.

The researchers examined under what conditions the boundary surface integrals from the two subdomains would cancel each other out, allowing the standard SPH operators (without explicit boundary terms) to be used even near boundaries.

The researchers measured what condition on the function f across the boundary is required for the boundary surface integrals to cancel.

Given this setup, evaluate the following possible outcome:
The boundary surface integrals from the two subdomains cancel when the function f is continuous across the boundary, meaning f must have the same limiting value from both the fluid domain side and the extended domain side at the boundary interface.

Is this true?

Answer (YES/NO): YES